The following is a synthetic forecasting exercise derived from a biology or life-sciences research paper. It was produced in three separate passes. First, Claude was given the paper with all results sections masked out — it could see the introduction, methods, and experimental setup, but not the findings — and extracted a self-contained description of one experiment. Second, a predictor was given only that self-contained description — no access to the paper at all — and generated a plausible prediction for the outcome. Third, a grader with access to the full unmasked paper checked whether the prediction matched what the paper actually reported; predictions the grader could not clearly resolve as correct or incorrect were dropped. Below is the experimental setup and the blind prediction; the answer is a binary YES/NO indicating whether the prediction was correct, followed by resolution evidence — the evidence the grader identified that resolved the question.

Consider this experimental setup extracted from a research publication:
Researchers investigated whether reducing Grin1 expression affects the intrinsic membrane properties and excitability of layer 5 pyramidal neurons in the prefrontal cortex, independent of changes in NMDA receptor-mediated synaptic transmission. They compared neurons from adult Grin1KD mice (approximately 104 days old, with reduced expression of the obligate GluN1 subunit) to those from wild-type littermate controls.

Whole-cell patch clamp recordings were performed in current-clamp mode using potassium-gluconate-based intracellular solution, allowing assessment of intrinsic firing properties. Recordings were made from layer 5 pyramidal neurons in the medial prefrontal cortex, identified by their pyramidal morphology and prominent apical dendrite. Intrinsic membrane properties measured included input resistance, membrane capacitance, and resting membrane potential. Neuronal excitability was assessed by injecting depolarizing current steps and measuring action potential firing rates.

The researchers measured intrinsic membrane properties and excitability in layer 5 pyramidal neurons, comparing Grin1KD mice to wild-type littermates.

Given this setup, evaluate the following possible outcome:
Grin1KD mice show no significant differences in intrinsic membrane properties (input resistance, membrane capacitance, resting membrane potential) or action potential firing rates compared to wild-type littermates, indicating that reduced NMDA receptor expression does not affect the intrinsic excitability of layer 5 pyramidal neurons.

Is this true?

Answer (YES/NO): YES